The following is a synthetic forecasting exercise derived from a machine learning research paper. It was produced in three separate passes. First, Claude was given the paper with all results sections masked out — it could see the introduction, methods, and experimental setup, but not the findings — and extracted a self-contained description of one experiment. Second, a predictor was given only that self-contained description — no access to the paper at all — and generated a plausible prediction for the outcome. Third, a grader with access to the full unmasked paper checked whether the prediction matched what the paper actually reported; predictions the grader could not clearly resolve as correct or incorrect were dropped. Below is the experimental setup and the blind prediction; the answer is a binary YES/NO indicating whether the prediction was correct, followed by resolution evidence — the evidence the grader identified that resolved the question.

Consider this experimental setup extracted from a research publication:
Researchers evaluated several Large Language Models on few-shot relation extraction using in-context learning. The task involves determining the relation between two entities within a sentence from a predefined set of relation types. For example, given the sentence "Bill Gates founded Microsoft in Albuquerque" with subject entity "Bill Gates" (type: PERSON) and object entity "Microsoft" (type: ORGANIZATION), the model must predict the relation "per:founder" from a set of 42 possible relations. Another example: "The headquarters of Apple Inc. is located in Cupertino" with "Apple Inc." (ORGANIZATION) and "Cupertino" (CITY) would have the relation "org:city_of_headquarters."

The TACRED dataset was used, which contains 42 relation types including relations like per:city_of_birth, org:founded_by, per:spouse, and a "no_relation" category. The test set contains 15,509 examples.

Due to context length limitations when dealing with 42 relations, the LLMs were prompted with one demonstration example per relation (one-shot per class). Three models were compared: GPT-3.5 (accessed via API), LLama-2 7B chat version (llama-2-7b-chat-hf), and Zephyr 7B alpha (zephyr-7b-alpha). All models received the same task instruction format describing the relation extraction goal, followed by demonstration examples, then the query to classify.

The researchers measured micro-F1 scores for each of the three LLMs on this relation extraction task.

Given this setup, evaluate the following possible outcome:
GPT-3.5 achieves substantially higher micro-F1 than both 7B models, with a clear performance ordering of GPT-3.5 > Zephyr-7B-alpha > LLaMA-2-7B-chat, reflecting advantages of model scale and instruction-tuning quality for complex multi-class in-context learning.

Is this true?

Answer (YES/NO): NO